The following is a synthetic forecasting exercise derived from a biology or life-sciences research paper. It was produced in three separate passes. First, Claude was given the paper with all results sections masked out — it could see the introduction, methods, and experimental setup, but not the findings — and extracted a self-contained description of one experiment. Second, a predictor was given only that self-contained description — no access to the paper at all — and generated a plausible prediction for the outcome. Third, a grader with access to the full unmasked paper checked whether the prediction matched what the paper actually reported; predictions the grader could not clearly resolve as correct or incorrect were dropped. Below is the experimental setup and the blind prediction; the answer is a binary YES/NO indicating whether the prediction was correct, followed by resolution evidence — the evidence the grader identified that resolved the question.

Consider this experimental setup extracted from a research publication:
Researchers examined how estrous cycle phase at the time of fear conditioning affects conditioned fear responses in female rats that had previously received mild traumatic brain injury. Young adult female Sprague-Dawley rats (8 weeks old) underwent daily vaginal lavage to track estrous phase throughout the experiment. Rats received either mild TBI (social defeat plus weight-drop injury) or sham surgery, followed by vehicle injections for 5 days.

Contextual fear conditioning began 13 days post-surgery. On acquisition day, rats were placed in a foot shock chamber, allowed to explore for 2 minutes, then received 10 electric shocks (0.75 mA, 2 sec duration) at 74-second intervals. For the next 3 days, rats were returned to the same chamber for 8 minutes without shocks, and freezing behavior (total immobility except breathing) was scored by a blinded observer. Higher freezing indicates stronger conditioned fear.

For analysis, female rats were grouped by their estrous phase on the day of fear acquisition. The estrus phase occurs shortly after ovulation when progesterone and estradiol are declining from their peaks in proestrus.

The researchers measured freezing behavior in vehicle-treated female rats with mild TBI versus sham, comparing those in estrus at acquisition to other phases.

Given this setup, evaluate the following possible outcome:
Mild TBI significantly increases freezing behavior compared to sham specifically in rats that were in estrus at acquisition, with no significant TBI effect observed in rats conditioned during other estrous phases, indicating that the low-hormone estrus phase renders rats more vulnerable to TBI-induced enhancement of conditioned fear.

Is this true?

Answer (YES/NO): NO